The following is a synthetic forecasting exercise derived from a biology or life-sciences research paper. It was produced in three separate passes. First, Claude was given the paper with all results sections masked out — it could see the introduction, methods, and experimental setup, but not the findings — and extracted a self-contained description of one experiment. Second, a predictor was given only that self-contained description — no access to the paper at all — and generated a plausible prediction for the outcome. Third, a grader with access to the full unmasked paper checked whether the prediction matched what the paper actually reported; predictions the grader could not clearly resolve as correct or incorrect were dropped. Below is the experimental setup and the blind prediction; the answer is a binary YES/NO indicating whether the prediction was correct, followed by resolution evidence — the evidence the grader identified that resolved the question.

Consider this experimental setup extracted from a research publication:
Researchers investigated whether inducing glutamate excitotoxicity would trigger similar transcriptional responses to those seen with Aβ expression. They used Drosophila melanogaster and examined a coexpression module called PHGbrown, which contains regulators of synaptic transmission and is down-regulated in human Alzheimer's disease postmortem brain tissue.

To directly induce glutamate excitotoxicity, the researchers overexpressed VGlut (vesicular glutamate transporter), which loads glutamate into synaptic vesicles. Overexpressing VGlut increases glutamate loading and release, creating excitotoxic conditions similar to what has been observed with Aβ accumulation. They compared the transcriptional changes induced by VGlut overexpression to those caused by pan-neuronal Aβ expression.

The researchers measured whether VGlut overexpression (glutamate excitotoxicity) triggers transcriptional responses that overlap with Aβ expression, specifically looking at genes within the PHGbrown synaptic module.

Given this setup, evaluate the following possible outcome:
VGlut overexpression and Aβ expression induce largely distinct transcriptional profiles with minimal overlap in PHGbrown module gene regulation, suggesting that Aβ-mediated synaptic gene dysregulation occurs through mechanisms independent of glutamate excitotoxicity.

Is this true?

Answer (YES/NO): NO